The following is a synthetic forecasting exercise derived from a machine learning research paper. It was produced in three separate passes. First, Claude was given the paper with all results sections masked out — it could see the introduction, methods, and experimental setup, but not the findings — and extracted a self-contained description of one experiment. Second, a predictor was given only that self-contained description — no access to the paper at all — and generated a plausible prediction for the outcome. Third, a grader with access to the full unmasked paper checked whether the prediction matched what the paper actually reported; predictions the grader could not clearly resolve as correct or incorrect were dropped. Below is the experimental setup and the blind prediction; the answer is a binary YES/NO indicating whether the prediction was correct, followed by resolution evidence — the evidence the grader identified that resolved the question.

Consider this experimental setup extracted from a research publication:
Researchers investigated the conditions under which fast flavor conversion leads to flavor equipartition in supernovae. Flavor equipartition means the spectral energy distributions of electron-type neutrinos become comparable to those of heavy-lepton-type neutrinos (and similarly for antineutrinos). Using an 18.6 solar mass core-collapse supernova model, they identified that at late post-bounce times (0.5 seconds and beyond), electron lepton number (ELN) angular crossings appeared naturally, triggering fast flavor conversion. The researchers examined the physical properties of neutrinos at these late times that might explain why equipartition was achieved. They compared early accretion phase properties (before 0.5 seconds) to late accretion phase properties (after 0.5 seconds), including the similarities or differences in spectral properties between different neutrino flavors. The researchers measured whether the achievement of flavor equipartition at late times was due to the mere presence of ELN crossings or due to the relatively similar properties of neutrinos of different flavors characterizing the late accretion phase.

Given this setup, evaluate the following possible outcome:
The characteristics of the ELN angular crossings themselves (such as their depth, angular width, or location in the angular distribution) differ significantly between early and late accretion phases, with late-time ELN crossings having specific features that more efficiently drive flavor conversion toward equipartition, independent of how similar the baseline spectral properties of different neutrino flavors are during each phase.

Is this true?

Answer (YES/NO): NO